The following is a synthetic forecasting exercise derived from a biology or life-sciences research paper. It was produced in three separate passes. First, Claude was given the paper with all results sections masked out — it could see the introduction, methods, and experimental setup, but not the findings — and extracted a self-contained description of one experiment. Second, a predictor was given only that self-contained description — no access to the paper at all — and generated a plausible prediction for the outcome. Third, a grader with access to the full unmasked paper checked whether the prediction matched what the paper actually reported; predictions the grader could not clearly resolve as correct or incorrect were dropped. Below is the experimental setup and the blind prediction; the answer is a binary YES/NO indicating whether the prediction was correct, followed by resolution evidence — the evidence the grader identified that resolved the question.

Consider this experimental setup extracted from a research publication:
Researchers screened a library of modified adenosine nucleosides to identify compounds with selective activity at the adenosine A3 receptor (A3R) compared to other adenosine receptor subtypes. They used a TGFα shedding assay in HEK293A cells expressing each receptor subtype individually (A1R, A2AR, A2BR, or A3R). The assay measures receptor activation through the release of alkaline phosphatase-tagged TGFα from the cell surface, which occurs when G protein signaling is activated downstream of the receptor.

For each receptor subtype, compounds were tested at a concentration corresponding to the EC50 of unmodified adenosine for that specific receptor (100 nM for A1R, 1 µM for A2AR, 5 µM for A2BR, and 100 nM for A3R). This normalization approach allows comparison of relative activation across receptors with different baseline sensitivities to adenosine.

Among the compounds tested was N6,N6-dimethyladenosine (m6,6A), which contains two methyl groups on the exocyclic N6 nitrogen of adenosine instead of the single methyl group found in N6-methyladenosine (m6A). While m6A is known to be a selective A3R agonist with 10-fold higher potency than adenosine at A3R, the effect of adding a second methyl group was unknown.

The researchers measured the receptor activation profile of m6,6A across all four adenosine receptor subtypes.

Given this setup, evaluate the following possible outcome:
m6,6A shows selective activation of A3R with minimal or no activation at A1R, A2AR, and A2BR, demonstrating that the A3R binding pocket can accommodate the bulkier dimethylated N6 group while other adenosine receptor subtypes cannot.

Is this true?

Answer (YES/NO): NO